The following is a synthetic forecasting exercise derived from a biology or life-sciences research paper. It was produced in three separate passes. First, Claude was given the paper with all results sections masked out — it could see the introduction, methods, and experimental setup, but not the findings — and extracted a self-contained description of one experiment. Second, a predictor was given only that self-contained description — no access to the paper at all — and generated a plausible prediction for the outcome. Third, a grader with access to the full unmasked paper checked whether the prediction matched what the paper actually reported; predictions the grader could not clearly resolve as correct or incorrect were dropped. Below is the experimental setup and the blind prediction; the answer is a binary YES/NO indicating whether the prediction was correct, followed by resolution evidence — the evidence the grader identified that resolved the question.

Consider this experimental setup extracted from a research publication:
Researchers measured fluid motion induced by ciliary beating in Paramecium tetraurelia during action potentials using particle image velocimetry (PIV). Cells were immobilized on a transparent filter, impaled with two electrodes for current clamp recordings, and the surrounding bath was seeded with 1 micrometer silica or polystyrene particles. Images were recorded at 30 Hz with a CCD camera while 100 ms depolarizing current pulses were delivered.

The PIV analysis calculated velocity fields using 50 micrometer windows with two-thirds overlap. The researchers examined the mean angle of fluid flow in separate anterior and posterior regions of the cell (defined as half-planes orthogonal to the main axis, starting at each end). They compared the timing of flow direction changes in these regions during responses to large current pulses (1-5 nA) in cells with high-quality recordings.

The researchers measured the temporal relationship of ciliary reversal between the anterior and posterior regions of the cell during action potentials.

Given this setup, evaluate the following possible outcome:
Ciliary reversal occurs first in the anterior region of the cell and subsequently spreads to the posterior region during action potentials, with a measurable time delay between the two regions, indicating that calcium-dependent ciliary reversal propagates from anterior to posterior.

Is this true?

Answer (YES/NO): NO